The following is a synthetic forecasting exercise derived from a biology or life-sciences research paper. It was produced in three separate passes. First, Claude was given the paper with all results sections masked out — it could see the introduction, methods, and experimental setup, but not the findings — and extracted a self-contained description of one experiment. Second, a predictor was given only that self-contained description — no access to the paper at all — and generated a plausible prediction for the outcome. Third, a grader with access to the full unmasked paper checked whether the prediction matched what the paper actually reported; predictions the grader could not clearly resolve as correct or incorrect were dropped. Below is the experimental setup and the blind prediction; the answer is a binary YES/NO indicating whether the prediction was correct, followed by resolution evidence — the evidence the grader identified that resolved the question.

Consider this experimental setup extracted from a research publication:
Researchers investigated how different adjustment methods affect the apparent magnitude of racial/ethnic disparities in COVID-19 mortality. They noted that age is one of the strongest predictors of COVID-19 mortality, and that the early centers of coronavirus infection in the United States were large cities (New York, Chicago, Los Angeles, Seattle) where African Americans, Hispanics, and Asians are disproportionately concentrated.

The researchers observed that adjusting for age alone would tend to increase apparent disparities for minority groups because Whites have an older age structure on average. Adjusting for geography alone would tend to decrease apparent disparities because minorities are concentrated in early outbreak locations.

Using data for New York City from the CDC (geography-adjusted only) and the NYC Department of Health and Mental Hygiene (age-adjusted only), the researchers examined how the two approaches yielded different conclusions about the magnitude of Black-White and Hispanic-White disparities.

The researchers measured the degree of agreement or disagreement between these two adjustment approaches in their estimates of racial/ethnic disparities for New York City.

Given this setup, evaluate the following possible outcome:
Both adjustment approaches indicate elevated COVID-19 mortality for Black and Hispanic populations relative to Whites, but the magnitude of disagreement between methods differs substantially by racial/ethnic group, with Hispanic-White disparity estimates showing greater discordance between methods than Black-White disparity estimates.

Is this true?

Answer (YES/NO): NO